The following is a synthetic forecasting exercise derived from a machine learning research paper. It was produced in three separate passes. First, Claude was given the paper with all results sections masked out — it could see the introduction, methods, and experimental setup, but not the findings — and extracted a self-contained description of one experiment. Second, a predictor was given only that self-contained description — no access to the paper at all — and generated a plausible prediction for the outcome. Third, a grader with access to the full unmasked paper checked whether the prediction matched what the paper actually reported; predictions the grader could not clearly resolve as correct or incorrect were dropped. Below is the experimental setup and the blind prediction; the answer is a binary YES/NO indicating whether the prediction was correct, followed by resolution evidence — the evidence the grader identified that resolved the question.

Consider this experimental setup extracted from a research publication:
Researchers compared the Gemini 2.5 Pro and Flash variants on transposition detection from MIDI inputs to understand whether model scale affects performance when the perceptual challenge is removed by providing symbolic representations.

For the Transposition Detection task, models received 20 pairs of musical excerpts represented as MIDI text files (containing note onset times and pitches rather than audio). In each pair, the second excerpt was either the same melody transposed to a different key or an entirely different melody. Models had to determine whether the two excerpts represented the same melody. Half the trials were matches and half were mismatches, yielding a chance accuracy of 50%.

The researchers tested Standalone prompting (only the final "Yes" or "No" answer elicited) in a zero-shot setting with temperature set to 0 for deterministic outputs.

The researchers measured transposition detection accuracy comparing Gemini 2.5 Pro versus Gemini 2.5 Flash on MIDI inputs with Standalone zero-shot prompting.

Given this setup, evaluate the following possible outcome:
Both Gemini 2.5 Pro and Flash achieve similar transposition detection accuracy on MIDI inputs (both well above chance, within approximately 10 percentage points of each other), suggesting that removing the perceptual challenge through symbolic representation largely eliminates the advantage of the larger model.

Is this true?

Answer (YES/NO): YES